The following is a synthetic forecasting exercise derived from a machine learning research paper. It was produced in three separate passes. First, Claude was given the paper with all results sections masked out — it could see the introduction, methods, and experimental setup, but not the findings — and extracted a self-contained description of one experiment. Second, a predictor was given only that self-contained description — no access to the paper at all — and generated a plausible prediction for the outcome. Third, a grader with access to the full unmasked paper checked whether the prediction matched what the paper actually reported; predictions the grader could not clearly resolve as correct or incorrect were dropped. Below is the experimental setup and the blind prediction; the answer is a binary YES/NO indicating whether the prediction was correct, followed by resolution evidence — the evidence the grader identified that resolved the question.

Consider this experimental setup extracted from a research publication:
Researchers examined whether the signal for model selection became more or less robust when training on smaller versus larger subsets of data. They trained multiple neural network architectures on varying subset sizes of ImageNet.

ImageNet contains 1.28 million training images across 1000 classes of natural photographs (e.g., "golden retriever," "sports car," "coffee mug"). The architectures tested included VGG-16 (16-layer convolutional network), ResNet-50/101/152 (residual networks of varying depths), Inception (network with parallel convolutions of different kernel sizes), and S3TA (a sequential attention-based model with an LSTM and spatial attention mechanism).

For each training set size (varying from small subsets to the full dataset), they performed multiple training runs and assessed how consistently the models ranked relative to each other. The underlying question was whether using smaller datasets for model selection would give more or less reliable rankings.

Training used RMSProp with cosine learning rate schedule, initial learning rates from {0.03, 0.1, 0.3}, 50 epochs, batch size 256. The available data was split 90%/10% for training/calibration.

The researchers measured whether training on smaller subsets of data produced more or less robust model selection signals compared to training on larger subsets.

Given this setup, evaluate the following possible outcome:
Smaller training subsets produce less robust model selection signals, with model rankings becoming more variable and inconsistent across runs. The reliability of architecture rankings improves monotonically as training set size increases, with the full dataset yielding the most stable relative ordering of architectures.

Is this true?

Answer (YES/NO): NO